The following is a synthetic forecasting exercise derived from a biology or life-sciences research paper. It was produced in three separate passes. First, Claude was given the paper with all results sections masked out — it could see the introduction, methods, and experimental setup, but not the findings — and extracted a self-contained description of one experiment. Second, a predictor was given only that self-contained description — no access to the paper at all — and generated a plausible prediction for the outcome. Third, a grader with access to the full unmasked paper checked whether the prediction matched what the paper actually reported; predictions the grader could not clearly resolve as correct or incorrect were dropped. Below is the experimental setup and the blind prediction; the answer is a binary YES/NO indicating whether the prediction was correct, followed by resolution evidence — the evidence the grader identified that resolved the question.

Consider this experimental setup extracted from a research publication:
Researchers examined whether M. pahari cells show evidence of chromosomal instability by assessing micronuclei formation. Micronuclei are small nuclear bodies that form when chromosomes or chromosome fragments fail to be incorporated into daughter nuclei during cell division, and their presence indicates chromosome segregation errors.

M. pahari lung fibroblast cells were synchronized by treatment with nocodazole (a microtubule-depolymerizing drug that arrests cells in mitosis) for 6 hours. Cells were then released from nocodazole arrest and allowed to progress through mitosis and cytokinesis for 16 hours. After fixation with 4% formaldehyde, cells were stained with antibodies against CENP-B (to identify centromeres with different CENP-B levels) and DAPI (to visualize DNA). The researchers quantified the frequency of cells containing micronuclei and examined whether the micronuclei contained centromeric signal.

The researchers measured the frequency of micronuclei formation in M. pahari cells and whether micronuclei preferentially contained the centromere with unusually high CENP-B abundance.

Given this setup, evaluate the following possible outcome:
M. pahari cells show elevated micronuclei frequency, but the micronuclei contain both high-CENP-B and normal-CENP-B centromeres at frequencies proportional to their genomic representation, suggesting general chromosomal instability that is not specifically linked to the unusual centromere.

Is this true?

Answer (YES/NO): NO